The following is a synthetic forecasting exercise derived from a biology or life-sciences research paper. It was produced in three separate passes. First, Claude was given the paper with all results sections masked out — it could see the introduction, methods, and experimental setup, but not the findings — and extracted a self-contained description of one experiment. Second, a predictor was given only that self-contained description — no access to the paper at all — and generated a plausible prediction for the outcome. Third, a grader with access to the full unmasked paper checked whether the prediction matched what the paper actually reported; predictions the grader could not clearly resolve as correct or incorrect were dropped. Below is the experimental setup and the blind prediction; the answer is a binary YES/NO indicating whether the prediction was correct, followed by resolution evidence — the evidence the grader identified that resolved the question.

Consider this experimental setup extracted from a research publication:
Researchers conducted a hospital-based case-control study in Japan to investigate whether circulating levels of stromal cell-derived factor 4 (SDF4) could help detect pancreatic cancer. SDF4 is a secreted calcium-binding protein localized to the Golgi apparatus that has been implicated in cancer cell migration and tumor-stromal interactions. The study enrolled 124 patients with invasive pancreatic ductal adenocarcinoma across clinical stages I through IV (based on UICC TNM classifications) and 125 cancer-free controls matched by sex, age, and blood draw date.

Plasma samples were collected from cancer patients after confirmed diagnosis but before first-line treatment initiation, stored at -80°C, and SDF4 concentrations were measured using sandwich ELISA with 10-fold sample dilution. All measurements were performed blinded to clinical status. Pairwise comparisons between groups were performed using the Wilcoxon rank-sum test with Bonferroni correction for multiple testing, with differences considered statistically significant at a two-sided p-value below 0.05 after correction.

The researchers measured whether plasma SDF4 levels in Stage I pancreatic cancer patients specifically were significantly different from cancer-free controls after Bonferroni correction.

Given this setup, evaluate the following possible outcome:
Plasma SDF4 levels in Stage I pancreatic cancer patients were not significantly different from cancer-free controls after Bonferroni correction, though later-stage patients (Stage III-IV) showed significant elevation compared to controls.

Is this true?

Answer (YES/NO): NO